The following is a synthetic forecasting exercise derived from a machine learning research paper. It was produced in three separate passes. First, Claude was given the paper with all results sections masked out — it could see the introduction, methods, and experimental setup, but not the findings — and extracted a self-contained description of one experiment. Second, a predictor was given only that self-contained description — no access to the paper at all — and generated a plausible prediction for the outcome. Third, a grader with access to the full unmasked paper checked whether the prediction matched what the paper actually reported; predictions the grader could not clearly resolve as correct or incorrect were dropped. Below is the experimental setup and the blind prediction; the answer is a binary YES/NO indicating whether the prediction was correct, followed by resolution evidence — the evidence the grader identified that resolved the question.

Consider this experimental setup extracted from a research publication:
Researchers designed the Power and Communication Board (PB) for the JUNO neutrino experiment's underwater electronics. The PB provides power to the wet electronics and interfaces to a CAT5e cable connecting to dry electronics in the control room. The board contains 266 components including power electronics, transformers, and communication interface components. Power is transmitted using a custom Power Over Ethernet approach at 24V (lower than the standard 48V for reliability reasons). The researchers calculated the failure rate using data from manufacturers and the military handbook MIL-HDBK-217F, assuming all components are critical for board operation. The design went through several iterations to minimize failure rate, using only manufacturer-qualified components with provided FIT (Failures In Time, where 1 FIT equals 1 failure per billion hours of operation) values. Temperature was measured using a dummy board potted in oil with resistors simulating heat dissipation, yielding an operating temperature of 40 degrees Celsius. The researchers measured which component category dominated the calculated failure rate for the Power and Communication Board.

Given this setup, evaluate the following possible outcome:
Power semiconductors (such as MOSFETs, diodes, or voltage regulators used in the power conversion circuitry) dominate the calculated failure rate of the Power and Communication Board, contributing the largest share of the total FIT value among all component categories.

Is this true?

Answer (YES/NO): NO